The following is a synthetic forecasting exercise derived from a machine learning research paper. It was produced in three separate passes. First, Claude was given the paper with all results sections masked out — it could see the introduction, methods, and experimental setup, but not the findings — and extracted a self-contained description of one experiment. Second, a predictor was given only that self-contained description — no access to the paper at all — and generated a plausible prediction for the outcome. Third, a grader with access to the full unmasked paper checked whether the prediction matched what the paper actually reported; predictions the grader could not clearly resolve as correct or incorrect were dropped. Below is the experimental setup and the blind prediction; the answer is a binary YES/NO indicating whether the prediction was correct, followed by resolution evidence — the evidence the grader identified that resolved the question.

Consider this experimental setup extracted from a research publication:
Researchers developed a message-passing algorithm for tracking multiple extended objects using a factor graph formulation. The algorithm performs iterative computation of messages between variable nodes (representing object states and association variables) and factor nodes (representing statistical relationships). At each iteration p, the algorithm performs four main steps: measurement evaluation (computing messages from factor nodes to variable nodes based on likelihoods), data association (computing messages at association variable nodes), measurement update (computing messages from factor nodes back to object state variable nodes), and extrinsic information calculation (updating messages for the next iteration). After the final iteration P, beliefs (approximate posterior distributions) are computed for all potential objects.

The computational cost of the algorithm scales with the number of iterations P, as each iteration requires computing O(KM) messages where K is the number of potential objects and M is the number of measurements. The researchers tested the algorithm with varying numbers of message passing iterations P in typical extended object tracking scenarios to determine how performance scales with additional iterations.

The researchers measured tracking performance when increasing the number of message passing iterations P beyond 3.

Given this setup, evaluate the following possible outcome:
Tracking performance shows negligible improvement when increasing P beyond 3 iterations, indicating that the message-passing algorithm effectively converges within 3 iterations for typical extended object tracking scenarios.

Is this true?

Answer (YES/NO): YES